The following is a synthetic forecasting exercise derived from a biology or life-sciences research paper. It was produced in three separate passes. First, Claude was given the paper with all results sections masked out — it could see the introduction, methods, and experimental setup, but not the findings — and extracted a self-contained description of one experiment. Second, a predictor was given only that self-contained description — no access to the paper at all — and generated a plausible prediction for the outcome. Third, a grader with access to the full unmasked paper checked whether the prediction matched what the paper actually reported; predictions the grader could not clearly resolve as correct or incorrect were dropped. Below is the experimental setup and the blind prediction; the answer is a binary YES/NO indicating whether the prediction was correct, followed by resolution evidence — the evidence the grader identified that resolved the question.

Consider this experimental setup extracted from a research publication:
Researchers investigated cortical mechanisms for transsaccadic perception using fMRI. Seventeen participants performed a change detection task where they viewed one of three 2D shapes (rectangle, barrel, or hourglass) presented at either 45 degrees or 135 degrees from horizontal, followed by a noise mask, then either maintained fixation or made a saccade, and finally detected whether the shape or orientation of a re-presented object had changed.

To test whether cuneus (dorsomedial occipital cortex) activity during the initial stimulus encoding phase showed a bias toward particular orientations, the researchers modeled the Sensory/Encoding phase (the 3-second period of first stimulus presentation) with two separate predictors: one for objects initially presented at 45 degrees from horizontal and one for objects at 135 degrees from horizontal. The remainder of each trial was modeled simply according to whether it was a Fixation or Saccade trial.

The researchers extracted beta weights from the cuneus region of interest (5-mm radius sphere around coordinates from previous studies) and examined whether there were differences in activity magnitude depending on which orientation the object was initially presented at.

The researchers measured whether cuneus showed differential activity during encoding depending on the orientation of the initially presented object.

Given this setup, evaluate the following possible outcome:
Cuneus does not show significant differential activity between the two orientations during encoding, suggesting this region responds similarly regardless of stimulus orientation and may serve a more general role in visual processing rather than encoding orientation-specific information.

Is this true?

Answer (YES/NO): YES